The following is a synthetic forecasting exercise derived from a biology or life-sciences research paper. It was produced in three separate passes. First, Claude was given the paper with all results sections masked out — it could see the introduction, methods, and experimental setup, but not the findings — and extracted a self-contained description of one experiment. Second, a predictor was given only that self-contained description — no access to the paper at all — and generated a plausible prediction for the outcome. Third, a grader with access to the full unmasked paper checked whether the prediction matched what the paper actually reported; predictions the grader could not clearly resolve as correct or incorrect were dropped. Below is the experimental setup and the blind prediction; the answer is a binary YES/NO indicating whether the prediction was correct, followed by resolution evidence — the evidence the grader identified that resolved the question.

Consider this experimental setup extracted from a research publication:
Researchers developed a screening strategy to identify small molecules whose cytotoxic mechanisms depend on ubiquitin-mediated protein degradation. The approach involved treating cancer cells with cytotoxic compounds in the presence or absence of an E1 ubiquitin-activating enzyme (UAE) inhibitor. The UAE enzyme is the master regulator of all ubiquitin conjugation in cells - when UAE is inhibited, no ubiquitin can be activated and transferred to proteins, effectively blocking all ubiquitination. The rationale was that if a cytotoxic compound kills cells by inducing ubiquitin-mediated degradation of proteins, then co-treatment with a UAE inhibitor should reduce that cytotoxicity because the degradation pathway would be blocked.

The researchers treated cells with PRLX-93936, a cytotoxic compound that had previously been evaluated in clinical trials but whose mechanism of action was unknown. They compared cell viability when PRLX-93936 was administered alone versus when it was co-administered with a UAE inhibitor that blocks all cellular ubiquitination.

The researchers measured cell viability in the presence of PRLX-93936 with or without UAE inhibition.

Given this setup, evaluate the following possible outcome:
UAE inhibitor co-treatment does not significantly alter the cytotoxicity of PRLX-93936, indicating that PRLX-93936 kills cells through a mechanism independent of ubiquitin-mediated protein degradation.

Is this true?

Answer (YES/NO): NO